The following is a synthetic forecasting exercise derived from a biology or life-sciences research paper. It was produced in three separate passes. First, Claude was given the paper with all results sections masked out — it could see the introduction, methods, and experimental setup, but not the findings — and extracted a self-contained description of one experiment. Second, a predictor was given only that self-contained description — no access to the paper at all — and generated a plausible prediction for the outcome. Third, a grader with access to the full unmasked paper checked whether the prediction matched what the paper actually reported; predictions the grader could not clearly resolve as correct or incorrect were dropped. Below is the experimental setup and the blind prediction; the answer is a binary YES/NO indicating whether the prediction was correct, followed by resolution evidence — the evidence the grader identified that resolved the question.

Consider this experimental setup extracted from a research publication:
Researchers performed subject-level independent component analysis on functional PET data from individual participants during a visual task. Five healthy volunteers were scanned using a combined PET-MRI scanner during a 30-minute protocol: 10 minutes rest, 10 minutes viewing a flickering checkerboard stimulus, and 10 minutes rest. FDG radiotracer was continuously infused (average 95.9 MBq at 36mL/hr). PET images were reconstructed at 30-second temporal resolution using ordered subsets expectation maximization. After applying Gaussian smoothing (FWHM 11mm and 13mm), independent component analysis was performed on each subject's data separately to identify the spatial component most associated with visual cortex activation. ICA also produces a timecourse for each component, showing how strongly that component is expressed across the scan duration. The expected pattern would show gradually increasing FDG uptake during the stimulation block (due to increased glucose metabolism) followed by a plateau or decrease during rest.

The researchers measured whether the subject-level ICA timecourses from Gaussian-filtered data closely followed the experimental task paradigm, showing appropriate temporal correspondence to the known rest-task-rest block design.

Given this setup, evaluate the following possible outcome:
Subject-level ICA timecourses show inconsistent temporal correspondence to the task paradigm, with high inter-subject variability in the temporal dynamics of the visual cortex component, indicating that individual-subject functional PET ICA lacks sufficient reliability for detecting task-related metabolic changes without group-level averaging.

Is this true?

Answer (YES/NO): NO